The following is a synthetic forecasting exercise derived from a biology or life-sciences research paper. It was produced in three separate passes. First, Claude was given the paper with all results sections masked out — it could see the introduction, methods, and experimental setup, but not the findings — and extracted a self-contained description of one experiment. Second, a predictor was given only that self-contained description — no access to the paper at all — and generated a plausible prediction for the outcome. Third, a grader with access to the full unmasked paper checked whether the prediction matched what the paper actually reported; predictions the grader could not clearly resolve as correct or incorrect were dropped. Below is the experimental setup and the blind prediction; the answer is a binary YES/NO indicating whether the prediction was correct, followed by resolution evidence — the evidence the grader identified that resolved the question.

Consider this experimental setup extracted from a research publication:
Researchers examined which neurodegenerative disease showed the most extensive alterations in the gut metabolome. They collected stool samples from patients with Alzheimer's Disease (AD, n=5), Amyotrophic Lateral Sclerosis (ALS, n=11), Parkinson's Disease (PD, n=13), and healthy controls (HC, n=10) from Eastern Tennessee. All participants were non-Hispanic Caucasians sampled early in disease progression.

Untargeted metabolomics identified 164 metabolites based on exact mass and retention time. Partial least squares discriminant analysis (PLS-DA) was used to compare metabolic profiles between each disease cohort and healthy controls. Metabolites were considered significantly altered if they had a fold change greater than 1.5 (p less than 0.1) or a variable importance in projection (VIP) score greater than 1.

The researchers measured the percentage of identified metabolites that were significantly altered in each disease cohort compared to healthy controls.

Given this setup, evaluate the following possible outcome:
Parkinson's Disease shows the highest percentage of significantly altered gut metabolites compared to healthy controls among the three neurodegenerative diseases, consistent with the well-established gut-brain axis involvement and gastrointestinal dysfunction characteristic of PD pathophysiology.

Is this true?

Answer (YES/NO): YES